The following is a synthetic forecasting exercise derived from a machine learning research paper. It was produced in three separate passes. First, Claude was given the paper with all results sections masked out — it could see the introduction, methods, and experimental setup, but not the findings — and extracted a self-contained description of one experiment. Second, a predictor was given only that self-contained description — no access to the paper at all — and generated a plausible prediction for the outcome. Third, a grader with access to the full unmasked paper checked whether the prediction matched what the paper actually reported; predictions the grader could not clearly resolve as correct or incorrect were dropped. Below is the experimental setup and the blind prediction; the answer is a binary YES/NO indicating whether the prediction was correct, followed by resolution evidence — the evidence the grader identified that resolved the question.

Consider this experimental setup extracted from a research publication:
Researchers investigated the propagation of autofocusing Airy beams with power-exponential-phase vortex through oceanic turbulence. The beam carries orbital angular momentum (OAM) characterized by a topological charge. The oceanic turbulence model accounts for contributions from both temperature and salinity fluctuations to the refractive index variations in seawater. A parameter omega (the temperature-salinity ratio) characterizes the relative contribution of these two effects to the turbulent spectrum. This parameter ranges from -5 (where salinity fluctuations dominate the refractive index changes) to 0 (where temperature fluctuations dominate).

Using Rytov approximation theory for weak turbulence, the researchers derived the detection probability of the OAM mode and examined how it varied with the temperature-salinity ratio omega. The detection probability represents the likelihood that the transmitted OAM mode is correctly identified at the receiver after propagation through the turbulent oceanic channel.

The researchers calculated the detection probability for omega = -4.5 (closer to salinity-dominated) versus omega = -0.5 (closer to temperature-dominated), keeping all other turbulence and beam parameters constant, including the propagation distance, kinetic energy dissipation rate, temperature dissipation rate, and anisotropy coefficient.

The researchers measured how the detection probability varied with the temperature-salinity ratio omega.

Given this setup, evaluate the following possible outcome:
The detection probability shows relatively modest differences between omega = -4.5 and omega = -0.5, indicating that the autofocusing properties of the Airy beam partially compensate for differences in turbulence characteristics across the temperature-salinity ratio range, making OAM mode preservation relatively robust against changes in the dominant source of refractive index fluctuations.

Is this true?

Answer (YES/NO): NO